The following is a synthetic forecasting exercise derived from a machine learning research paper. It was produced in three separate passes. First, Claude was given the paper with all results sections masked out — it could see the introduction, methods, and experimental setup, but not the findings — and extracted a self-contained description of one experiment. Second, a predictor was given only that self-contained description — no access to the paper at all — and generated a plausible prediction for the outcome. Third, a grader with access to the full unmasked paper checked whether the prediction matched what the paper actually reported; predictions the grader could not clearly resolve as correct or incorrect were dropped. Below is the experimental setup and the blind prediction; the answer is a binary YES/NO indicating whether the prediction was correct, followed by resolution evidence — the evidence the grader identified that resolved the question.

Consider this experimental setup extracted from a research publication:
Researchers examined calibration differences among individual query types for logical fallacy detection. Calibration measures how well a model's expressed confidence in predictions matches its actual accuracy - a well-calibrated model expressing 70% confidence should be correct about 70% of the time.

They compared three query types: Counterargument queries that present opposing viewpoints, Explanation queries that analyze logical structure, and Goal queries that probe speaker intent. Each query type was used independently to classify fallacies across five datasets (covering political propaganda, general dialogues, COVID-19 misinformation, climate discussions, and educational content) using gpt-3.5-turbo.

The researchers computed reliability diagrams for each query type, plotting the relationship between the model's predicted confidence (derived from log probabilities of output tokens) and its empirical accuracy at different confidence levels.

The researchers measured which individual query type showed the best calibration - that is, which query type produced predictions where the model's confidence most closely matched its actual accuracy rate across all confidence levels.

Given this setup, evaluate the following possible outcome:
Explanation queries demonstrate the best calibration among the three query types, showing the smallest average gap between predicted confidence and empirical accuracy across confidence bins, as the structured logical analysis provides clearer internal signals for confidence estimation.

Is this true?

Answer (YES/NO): YES